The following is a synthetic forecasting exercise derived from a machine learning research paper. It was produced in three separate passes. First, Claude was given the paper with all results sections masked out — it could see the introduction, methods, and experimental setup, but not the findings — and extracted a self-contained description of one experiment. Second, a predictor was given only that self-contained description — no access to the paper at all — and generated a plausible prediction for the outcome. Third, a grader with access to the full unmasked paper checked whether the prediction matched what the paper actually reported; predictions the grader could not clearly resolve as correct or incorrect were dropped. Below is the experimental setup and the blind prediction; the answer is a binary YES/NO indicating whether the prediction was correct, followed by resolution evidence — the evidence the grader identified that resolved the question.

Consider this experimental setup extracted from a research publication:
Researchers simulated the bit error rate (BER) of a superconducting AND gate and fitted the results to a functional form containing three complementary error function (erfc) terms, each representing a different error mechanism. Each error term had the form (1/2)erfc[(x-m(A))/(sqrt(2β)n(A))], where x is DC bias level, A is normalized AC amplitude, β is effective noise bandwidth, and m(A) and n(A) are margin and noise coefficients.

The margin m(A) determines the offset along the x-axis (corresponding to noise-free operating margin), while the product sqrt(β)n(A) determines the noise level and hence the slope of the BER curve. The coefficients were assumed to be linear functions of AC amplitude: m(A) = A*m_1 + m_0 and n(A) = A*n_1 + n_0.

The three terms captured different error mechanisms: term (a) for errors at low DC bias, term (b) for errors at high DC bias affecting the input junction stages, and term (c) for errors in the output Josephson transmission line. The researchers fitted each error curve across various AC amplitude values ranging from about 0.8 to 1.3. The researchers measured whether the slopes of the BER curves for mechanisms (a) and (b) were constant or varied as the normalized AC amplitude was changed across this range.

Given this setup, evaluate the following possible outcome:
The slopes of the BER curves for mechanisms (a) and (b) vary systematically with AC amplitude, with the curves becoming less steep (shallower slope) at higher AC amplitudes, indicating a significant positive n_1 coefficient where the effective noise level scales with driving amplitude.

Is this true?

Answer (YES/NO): NO